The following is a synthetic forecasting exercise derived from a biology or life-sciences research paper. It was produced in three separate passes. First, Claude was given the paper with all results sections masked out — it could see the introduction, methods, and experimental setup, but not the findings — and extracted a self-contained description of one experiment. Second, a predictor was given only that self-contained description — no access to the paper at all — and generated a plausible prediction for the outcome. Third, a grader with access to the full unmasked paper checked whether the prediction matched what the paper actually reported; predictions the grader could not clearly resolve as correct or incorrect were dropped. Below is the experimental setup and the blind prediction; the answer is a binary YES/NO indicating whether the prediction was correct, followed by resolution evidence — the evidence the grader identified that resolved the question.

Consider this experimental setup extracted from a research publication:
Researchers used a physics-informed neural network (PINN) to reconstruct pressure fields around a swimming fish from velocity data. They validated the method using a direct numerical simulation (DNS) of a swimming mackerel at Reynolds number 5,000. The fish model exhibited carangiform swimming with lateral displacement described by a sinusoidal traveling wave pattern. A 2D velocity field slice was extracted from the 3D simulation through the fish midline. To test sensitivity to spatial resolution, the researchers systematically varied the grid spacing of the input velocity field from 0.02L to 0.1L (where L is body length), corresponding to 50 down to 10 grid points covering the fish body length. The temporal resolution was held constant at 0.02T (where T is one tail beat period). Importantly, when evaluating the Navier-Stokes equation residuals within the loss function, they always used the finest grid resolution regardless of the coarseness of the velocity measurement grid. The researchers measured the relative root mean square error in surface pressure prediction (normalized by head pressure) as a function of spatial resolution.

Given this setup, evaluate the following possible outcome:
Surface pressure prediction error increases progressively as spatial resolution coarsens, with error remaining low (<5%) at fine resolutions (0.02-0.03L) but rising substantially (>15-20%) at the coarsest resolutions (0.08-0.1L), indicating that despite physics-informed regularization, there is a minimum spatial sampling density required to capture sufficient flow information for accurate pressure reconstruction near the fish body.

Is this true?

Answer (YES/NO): NO